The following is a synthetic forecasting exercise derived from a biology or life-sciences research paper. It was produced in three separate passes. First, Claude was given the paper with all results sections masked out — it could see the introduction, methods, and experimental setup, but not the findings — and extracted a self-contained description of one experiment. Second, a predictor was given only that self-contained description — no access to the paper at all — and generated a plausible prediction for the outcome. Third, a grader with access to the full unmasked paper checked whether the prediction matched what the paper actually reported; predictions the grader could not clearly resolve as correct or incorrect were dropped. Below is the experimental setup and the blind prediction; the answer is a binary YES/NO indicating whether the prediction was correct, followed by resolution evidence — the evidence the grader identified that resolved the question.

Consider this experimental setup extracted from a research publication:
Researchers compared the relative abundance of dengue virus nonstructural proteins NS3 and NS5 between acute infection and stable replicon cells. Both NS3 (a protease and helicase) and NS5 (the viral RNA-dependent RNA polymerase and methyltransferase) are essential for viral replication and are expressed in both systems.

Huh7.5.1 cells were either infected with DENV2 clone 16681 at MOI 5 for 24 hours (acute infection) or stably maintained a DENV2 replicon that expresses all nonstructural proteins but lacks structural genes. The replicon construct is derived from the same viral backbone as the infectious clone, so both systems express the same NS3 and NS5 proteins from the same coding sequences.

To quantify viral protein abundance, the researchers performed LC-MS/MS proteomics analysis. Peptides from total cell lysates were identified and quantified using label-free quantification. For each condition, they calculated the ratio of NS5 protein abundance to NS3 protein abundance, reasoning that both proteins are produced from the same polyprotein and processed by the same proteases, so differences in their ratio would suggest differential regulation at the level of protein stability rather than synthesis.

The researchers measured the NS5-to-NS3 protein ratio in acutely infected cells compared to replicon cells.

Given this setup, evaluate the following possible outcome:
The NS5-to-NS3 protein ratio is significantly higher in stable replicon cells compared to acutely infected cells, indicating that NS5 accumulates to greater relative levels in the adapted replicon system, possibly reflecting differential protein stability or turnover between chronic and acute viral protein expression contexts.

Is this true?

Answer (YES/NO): NO